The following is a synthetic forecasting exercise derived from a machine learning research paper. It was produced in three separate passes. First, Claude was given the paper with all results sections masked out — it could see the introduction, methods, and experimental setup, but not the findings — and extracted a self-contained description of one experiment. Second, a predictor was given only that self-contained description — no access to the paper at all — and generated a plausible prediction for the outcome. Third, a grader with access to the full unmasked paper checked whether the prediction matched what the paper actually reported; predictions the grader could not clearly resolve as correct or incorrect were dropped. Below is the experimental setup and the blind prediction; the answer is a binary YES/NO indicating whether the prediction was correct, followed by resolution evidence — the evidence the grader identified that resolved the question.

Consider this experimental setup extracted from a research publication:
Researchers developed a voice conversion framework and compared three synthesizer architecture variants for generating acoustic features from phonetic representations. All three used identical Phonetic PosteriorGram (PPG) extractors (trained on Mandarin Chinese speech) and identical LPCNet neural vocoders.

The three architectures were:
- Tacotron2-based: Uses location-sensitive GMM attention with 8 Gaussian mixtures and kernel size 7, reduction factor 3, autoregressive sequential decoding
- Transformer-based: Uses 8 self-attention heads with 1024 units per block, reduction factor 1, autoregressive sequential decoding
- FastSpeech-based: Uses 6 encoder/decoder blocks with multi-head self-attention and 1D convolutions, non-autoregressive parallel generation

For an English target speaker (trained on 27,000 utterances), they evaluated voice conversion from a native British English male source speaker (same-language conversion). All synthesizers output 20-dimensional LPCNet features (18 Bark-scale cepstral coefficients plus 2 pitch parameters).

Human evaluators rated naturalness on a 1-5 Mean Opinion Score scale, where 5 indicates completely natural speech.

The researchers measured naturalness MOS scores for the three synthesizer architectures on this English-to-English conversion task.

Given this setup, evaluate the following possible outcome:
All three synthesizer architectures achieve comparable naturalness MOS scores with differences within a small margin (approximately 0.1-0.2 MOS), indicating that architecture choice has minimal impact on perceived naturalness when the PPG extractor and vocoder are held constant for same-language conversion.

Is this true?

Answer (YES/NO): YES